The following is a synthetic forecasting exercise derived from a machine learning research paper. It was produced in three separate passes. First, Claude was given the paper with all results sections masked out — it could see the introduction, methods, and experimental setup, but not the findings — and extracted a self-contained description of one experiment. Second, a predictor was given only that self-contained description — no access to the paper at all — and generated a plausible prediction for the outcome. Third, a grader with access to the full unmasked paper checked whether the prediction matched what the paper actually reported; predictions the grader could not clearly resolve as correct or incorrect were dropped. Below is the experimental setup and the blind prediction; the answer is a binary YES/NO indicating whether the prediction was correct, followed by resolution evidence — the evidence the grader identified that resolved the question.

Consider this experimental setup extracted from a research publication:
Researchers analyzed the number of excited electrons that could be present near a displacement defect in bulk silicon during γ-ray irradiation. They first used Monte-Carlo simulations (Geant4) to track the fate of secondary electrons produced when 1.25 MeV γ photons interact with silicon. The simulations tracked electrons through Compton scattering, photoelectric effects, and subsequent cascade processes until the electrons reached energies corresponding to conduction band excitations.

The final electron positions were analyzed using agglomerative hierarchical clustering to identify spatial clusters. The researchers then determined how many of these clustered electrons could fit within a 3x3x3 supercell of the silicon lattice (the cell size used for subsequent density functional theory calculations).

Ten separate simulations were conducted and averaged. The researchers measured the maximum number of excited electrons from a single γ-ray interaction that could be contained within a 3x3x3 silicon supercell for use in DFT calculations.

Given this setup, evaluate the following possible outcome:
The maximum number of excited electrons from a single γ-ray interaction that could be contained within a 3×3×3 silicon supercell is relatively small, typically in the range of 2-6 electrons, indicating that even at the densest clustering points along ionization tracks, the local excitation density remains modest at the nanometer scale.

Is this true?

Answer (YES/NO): NO